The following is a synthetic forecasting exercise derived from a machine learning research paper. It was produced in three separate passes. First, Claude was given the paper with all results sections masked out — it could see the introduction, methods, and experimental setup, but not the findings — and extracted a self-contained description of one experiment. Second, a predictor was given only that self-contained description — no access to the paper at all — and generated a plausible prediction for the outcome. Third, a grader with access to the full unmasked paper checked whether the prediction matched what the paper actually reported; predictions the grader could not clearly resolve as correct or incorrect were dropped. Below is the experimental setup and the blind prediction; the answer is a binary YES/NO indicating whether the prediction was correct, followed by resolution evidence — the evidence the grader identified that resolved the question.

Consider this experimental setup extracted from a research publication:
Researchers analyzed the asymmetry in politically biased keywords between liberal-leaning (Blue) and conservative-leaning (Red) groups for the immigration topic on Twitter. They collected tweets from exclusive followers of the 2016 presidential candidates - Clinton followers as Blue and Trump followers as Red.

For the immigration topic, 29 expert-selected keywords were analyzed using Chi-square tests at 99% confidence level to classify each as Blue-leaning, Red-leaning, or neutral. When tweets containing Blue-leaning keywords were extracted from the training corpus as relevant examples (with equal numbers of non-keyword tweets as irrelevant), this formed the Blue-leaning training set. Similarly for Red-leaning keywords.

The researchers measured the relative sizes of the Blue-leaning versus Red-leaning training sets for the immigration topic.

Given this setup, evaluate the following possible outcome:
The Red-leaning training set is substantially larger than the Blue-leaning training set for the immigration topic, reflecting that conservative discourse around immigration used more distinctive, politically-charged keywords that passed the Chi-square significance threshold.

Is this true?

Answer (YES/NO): NO